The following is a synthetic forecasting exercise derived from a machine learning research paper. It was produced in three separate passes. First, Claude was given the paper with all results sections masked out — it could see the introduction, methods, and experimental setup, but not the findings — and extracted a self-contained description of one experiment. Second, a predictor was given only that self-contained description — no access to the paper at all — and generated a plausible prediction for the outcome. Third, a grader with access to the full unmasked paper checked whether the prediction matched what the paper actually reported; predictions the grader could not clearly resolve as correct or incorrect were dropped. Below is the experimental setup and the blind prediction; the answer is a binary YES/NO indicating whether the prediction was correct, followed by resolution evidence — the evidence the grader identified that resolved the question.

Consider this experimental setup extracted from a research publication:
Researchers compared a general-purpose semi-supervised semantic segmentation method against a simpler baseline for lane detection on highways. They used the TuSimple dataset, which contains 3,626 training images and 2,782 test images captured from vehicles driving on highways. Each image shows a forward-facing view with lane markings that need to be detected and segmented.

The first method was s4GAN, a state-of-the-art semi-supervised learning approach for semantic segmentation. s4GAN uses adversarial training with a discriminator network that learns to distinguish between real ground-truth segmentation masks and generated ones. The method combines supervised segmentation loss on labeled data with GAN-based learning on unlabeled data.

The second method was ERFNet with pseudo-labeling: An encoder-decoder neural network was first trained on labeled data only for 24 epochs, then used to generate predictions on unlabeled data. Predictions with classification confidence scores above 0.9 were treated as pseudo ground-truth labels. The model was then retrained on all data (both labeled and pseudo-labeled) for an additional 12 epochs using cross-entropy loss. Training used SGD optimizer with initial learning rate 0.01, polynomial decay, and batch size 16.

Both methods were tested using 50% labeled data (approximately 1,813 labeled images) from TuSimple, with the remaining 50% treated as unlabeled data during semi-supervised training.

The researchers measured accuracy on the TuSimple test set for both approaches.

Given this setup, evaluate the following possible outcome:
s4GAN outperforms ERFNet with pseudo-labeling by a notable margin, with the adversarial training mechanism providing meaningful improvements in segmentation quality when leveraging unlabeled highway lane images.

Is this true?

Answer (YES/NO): NO